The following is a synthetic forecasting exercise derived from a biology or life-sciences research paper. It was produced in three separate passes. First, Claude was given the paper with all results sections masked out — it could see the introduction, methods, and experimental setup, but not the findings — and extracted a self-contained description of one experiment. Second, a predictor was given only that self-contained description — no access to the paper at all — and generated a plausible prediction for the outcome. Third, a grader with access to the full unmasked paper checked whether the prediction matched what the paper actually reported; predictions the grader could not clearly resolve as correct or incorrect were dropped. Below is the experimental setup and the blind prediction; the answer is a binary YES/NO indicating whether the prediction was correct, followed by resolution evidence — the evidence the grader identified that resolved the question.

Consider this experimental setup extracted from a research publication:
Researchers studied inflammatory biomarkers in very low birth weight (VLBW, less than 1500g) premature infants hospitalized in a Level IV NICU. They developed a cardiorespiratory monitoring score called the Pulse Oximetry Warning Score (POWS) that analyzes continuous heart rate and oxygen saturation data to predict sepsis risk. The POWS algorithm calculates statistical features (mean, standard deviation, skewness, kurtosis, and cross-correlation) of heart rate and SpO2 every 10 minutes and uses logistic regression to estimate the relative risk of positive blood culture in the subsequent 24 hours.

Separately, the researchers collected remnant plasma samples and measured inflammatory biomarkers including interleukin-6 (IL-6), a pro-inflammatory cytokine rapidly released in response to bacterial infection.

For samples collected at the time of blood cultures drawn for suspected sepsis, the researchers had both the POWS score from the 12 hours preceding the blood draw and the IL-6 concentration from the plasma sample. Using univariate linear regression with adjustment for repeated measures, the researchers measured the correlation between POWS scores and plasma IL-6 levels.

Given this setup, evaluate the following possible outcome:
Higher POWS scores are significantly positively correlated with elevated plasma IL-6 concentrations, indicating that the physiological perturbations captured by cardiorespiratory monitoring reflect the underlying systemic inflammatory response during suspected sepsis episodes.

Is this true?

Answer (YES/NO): NO